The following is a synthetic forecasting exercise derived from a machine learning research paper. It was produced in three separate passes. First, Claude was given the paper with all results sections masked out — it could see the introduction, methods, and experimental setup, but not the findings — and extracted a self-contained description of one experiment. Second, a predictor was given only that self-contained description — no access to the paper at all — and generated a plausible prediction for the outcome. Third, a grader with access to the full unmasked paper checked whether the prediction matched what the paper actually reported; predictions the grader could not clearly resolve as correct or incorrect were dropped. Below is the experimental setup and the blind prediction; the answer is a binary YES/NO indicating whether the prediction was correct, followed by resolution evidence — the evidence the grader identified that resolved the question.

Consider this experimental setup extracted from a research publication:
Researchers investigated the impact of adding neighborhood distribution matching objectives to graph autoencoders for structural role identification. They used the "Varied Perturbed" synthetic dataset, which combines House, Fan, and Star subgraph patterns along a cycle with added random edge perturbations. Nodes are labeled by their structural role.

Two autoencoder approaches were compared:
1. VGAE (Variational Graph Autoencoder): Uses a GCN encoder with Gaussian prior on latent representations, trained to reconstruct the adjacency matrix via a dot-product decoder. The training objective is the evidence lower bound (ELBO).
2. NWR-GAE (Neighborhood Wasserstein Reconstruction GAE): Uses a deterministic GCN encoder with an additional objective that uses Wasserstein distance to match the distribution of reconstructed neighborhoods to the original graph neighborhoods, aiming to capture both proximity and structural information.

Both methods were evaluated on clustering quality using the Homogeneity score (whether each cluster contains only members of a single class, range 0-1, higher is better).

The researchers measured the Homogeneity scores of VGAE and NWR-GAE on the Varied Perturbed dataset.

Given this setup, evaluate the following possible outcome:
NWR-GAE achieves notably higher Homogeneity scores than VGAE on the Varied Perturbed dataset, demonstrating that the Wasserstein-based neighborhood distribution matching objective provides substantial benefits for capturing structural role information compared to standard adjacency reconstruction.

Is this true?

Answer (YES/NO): YES